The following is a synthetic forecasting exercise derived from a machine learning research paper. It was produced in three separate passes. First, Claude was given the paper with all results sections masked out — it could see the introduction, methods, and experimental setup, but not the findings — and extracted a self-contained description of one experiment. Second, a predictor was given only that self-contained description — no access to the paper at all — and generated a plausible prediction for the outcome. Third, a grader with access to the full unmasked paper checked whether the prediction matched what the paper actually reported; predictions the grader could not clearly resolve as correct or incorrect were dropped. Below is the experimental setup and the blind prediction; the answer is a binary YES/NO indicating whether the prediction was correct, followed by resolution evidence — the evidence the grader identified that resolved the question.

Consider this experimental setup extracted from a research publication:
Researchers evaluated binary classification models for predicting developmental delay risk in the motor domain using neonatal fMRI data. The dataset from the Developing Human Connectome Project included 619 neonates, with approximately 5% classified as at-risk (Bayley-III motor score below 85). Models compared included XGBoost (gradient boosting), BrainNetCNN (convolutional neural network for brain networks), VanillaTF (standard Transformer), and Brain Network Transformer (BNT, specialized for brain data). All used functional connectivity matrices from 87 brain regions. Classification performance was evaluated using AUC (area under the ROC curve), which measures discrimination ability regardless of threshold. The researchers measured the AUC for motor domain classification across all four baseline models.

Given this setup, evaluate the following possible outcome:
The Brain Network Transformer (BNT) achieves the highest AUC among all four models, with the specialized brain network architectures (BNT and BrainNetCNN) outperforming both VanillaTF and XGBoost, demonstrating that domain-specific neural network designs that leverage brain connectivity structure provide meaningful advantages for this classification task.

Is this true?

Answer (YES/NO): NO